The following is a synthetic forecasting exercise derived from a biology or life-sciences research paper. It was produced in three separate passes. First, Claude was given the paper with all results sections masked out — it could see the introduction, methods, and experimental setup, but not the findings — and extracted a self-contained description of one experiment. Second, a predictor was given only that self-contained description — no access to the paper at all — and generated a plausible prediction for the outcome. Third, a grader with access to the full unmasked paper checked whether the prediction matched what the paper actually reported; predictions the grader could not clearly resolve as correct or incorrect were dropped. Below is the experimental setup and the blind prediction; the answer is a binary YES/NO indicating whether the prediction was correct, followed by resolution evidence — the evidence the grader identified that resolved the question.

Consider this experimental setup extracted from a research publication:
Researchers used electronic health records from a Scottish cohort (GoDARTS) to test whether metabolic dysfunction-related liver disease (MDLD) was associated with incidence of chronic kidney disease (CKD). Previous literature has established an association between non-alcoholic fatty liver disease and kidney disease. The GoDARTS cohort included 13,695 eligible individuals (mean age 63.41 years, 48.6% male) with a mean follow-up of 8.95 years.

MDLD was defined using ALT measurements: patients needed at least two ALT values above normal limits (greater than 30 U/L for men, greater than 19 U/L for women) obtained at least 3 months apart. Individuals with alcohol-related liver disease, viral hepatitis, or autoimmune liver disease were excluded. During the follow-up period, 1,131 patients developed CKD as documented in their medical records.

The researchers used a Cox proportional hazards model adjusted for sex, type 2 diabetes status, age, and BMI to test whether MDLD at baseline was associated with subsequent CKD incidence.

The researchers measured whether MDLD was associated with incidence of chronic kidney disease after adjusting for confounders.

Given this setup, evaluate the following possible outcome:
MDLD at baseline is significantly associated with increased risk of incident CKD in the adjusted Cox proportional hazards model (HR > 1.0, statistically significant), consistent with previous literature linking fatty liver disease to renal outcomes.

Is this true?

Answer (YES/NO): YES